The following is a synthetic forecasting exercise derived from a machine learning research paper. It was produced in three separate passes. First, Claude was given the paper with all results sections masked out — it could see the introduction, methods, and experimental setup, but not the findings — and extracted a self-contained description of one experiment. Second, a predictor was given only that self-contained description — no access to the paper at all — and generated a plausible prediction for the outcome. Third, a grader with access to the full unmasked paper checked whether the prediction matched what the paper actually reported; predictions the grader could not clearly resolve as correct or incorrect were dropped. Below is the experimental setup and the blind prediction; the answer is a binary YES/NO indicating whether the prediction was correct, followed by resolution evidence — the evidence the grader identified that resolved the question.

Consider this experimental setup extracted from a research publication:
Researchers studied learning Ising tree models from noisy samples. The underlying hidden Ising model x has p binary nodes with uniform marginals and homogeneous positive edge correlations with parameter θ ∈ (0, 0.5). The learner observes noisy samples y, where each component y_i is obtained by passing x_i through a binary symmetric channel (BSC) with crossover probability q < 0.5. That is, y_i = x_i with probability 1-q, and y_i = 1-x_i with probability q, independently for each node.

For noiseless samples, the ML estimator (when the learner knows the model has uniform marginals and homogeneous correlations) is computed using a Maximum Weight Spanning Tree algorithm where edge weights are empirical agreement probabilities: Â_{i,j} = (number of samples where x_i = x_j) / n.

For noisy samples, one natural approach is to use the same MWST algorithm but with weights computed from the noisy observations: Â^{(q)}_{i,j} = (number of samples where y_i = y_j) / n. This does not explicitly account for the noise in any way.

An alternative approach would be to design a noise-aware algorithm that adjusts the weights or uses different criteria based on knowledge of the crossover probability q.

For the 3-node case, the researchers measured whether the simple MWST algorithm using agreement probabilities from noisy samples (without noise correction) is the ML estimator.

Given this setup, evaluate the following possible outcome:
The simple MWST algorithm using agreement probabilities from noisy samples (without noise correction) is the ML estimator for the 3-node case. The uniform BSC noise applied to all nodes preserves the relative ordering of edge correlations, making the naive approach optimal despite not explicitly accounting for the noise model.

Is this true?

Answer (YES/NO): YES